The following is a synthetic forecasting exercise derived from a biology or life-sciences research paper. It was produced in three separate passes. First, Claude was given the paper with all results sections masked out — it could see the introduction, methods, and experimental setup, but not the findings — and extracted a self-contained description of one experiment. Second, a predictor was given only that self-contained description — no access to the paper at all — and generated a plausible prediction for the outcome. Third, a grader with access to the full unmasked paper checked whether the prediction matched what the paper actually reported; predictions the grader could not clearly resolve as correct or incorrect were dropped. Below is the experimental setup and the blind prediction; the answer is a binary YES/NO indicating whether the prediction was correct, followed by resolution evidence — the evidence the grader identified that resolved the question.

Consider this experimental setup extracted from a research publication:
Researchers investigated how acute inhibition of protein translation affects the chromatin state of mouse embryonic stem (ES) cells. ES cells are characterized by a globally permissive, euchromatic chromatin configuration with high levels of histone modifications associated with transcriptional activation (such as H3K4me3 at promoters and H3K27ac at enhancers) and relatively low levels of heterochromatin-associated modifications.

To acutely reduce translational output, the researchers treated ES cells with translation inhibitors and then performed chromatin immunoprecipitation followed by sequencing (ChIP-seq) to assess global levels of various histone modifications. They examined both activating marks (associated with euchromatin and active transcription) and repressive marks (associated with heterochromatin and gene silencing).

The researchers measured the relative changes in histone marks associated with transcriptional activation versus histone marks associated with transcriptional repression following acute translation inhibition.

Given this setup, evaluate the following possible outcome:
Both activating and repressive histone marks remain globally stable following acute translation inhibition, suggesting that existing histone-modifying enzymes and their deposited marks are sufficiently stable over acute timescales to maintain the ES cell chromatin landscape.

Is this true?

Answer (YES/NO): NO